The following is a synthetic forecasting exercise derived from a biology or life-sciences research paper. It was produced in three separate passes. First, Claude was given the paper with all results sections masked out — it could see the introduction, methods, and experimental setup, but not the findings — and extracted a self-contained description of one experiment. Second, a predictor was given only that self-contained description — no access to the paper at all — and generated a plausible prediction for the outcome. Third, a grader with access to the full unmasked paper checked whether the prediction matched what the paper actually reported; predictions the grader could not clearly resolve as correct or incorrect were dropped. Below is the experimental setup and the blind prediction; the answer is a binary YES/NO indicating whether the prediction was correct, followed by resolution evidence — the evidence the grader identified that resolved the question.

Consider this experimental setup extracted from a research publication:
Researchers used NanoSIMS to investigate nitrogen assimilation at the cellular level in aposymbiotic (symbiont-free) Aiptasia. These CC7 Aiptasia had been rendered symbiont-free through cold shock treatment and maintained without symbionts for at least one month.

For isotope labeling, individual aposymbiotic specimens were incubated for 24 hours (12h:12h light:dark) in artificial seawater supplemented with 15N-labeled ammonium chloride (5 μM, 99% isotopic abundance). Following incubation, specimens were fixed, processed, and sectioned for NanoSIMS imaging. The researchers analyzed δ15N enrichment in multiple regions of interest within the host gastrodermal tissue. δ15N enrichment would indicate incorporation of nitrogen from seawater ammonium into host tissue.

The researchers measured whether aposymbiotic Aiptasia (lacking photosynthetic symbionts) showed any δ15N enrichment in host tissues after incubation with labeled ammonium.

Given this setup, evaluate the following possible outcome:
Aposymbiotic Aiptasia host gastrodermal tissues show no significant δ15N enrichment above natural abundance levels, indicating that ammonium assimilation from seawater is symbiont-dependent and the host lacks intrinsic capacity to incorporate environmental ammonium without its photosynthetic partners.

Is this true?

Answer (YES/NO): NO